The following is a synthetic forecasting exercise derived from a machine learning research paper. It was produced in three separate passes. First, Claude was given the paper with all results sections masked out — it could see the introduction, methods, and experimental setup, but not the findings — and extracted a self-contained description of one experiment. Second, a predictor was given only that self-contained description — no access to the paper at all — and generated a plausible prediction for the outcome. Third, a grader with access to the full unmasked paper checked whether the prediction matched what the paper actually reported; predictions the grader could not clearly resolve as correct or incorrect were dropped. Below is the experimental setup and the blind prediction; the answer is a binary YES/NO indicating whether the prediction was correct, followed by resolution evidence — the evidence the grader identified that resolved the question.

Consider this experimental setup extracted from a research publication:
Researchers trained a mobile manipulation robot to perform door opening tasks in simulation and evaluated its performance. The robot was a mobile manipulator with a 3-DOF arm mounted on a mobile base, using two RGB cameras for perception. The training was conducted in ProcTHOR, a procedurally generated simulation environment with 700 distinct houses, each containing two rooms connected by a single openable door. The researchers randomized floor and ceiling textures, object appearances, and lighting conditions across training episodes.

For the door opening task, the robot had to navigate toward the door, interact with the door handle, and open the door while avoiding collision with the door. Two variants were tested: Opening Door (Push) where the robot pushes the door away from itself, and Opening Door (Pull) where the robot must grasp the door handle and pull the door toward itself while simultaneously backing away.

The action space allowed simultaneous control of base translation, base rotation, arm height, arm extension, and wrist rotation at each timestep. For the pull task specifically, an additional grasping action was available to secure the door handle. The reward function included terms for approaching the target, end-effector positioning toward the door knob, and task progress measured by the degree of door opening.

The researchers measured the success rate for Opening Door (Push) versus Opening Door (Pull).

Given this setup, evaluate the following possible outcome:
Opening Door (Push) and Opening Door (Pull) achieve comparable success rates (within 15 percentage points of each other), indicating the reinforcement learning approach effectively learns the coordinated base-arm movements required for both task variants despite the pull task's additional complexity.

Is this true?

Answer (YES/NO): NO